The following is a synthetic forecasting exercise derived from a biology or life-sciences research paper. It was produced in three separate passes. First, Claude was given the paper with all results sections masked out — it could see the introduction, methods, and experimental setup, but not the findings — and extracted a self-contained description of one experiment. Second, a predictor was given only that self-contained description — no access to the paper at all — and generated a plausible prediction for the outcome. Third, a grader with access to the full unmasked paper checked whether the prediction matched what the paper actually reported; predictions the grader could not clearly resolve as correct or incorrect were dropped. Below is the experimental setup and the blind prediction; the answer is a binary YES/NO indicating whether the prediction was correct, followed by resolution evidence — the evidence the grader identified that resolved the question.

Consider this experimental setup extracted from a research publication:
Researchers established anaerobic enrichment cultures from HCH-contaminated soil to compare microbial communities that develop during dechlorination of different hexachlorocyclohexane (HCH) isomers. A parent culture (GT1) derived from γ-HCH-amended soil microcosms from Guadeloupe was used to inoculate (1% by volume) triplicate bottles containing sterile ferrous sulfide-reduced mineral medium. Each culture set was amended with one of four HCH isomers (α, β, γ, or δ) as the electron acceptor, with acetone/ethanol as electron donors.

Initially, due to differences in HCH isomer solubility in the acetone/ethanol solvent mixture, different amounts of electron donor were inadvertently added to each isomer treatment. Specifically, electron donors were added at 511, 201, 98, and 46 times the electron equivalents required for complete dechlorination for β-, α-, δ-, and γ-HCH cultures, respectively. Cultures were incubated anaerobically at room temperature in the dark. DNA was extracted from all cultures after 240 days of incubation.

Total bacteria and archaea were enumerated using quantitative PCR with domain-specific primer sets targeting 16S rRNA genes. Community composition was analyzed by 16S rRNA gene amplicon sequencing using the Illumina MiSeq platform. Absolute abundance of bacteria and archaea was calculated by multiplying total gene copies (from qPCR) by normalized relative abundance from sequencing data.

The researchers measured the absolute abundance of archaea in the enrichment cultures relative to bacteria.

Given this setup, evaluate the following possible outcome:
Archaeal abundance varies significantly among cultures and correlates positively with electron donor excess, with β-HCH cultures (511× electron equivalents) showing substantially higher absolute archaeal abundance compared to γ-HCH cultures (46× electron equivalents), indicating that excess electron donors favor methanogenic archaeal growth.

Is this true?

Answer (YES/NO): NO